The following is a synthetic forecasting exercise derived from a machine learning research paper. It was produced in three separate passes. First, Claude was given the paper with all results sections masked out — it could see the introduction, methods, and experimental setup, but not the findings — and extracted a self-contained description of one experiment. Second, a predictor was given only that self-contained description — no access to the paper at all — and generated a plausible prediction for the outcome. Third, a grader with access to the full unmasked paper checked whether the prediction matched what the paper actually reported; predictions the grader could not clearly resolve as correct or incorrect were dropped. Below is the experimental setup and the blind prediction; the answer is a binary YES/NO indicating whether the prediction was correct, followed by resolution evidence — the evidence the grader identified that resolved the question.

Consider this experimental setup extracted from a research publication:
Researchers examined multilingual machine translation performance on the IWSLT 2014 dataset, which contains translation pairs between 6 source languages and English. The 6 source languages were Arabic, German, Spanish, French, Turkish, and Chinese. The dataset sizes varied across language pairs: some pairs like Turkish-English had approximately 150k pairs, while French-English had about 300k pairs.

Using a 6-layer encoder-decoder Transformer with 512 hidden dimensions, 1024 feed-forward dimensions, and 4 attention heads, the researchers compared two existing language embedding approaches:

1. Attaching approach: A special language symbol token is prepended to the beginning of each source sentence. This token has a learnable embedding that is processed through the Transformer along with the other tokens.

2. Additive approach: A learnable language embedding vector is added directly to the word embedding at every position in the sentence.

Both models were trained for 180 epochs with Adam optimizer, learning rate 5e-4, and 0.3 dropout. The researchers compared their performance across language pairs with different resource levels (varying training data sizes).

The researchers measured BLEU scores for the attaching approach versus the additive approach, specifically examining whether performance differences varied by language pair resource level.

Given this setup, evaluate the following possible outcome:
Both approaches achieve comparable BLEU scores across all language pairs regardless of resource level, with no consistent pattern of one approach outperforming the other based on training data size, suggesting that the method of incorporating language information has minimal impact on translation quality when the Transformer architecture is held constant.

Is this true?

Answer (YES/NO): YES